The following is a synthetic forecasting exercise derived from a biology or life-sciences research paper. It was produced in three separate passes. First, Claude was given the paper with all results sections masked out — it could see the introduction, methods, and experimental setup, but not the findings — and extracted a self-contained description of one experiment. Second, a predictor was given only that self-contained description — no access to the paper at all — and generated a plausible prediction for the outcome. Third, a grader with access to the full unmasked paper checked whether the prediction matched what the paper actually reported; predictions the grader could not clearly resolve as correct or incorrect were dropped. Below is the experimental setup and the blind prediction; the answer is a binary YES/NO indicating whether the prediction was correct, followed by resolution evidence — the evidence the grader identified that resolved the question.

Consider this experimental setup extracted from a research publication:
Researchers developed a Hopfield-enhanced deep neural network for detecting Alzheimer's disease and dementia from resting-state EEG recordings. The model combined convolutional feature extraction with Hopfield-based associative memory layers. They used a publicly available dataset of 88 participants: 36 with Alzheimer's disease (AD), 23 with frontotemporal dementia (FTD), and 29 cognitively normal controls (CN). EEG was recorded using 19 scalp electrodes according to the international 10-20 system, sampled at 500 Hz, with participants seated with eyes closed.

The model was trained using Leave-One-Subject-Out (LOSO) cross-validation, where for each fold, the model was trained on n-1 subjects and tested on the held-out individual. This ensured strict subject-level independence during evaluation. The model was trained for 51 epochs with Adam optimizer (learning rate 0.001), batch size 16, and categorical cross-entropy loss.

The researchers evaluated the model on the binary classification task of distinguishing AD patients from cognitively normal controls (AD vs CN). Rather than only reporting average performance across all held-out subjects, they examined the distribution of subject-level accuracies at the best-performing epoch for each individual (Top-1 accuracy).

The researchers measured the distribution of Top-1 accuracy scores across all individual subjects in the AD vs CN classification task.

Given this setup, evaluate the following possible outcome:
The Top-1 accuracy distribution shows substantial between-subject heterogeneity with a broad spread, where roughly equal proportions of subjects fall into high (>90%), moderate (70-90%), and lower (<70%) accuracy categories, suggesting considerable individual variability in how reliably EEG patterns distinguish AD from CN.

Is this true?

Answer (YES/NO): NO